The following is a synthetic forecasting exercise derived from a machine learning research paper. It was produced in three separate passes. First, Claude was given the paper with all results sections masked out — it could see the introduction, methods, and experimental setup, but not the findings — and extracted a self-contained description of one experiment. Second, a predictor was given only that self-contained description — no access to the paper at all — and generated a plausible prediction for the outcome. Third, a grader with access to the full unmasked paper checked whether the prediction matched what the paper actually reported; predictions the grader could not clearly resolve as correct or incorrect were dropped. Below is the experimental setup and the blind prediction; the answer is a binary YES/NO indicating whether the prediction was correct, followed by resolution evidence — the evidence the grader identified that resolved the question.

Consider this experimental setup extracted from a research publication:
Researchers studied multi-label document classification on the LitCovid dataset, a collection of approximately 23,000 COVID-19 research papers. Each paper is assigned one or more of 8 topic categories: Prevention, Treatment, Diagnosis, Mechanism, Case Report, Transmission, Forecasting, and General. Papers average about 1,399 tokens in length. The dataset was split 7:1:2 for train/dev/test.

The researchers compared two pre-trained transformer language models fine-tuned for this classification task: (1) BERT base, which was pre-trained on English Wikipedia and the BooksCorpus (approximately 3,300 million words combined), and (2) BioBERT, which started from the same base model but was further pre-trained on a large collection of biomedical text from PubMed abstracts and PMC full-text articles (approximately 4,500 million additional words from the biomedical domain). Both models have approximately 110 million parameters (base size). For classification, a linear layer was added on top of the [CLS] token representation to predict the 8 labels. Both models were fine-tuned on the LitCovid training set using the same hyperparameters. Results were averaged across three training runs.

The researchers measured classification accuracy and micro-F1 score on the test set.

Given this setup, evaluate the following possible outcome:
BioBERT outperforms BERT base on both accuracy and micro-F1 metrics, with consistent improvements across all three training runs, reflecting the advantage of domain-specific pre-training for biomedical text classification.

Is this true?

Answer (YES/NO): YES